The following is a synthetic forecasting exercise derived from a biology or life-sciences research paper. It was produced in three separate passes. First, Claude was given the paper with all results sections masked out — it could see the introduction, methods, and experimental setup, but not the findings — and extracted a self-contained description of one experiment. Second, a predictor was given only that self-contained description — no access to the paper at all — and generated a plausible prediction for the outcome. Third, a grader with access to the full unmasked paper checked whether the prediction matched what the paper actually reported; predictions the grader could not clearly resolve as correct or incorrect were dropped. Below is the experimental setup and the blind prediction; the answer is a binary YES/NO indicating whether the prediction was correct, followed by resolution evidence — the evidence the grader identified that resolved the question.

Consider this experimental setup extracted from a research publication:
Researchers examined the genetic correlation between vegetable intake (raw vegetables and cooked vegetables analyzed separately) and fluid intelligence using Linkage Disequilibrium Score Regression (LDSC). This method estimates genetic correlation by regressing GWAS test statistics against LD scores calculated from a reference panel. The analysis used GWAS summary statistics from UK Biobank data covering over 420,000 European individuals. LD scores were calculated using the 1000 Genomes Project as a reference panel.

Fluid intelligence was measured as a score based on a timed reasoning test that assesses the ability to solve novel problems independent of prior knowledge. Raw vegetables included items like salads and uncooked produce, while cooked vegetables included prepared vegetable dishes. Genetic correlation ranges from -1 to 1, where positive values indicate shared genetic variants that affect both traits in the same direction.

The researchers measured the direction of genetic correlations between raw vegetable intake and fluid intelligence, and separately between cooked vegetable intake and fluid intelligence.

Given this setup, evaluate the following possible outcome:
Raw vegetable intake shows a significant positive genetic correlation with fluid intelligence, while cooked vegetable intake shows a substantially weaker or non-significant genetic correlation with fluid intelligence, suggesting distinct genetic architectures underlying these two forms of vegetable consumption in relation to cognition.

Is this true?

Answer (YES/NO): NO